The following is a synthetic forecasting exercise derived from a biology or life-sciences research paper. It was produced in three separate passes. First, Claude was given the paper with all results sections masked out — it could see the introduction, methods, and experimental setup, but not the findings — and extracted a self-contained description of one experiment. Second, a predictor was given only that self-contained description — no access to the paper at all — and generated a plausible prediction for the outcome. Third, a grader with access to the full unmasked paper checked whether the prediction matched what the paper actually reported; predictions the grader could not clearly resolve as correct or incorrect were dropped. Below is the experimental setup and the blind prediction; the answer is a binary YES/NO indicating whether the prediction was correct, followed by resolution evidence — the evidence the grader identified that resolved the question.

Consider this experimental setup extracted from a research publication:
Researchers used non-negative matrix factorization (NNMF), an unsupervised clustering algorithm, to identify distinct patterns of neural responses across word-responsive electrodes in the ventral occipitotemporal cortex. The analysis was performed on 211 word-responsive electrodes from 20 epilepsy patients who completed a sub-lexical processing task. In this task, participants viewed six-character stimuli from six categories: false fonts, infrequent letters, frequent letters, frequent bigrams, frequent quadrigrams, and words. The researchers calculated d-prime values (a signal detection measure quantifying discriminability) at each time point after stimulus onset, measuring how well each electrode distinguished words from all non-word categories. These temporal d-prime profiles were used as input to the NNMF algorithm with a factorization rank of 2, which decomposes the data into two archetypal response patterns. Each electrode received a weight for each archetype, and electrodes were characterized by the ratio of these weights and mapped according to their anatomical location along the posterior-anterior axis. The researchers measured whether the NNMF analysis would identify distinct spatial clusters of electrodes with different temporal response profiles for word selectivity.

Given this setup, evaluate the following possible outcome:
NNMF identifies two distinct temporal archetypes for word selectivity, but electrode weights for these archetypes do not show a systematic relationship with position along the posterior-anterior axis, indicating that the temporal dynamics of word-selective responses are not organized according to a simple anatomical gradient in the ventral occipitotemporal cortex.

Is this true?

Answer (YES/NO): NO